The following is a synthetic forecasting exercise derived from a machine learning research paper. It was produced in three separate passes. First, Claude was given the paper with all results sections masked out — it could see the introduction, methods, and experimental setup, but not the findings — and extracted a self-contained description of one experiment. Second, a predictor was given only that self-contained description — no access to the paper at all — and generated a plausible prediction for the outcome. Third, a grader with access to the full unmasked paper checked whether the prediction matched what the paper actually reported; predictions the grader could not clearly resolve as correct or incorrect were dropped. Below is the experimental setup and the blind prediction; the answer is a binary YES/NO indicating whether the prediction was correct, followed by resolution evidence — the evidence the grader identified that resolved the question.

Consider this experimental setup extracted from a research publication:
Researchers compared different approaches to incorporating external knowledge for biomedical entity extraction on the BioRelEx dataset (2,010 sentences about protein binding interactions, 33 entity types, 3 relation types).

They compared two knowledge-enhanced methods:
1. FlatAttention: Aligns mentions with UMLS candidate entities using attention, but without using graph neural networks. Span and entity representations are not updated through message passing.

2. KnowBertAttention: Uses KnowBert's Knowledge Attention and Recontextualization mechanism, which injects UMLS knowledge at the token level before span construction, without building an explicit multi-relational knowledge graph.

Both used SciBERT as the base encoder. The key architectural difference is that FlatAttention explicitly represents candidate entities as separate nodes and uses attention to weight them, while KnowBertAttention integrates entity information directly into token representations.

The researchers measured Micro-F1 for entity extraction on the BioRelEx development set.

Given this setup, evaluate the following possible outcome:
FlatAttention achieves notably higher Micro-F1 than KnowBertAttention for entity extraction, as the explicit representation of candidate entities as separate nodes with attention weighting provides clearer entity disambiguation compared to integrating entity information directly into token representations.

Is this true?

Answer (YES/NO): NO